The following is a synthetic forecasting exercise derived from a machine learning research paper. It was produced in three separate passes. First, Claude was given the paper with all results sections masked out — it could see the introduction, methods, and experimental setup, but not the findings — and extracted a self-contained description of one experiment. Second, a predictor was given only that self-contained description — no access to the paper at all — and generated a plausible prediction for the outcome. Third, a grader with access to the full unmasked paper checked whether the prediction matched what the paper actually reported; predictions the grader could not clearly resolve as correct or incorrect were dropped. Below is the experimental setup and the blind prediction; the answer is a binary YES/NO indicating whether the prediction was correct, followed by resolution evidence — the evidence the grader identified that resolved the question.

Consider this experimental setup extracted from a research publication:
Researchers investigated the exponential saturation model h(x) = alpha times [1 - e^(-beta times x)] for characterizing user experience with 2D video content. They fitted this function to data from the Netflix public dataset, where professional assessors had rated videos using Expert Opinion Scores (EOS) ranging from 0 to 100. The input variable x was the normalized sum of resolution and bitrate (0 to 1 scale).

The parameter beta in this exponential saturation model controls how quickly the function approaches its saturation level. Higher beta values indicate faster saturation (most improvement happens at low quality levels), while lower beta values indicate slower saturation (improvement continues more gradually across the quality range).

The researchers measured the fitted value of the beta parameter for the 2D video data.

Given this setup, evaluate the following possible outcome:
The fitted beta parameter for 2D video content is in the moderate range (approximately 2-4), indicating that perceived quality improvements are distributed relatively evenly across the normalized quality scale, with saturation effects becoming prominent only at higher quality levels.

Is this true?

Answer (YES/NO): NO